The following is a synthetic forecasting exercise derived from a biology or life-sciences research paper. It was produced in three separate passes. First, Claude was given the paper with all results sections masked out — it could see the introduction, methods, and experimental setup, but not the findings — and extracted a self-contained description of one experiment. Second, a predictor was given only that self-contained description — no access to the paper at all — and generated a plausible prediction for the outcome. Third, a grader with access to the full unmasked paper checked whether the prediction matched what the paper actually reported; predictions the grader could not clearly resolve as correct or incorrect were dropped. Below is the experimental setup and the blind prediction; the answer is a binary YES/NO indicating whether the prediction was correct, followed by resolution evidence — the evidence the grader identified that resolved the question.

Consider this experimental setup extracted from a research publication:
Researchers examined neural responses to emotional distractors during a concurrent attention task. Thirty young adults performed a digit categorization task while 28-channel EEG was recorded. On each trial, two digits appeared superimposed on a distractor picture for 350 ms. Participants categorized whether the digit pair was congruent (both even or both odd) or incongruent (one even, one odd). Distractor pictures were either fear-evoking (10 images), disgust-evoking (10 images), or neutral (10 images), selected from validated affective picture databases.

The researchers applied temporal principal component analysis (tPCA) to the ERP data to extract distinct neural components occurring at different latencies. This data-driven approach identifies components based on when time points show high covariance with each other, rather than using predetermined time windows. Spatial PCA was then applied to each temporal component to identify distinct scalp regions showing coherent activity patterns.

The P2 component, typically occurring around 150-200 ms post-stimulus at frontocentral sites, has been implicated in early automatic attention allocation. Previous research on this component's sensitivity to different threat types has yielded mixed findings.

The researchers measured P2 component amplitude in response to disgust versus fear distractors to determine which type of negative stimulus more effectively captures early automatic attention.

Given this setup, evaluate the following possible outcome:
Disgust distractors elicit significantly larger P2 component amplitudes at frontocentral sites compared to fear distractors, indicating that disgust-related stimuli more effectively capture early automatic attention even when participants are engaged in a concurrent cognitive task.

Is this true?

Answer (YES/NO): NO